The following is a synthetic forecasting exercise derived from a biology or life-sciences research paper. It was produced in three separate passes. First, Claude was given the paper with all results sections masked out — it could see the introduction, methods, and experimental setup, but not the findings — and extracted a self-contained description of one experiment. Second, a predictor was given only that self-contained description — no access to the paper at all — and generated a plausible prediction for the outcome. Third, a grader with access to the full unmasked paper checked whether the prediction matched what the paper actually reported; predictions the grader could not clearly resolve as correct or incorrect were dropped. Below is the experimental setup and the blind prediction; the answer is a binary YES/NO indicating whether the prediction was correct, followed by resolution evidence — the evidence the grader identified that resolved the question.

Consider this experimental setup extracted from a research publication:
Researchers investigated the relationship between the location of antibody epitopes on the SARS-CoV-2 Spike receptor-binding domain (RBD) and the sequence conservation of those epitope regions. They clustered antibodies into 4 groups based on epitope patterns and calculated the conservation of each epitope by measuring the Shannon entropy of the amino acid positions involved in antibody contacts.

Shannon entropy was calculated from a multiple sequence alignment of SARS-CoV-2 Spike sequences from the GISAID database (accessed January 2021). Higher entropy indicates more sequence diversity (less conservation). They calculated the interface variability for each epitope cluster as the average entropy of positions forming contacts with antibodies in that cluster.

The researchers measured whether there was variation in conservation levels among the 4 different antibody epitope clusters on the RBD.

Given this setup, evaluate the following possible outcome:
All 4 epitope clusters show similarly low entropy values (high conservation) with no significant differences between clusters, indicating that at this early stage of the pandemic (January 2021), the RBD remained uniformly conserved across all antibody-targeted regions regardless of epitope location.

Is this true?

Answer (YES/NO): NO